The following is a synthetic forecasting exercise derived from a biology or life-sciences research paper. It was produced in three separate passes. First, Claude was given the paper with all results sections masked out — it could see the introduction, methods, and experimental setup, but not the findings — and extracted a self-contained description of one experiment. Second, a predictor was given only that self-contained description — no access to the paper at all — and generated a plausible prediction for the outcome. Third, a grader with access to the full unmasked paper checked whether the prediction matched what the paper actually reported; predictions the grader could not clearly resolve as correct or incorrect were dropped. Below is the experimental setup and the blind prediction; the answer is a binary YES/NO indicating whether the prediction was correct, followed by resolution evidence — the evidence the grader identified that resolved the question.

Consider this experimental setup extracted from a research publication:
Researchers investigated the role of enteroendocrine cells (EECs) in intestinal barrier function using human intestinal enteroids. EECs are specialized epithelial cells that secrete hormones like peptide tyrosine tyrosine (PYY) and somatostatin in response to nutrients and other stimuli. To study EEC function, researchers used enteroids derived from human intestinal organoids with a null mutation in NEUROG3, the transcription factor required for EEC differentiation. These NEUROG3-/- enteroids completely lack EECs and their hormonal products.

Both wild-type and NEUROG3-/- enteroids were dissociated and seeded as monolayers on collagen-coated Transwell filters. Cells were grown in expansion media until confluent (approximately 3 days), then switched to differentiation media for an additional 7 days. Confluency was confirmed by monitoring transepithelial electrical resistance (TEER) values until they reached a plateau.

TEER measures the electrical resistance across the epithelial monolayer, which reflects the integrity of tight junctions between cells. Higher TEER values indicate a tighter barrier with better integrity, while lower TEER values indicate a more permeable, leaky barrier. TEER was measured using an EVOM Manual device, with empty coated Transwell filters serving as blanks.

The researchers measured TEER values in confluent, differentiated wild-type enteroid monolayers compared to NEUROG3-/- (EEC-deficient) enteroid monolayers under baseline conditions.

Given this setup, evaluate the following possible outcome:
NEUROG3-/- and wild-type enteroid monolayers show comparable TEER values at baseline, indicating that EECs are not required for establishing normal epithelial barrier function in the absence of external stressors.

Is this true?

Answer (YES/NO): NO